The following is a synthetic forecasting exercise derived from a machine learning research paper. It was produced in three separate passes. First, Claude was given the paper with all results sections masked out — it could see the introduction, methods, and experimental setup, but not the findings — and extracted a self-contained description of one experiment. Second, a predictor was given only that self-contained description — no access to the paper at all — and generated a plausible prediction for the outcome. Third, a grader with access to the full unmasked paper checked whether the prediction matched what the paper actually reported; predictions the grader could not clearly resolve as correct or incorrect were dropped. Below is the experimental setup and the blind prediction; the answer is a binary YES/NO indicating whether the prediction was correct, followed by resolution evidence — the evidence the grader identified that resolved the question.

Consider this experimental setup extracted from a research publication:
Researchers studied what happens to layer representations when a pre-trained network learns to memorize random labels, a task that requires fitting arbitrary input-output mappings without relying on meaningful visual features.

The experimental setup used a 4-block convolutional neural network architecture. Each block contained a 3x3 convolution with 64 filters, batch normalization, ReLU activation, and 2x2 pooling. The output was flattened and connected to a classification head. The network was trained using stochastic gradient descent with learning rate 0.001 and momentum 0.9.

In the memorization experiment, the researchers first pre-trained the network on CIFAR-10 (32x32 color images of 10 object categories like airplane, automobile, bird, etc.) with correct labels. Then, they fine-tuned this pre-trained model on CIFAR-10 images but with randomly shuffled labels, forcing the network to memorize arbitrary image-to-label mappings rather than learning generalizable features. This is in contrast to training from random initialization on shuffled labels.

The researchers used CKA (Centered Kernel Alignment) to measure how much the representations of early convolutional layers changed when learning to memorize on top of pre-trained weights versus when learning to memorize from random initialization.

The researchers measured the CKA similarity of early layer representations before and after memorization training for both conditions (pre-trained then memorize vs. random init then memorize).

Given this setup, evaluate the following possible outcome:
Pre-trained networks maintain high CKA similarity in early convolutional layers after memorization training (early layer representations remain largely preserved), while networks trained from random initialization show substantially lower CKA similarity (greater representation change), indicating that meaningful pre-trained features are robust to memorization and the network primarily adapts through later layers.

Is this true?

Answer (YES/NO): NO